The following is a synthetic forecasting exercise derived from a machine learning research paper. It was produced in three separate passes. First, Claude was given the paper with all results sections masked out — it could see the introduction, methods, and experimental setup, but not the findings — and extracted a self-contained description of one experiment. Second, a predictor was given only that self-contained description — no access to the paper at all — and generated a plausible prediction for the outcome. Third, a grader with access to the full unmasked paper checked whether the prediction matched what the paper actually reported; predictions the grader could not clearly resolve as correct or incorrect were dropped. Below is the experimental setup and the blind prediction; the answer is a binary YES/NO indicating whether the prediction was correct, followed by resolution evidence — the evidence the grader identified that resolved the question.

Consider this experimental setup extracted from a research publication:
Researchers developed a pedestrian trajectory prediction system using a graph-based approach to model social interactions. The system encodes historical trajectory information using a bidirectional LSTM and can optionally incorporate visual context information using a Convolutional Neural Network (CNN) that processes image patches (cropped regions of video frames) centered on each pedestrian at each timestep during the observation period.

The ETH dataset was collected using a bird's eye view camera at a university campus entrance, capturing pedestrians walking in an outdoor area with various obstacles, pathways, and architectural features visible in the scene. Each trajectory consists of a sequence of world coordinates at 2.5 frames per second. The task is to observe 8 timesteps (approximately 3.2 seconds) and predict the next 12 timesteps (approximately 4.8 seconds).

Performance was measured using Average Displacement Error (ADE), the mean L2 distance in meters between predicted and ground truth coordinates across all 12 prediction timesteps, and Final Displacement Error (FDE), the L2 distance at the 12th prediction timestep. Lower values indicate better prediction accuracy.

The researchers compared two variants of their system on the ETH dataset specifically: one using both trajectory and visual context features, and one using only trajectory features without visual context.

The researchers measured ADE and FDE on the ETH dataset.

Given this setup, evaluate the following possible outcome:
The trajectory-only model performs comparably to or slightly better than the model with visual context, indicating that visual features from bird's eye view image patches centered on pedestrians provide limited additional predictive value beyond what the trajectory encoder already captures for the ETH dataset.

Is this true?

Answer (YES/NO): NO